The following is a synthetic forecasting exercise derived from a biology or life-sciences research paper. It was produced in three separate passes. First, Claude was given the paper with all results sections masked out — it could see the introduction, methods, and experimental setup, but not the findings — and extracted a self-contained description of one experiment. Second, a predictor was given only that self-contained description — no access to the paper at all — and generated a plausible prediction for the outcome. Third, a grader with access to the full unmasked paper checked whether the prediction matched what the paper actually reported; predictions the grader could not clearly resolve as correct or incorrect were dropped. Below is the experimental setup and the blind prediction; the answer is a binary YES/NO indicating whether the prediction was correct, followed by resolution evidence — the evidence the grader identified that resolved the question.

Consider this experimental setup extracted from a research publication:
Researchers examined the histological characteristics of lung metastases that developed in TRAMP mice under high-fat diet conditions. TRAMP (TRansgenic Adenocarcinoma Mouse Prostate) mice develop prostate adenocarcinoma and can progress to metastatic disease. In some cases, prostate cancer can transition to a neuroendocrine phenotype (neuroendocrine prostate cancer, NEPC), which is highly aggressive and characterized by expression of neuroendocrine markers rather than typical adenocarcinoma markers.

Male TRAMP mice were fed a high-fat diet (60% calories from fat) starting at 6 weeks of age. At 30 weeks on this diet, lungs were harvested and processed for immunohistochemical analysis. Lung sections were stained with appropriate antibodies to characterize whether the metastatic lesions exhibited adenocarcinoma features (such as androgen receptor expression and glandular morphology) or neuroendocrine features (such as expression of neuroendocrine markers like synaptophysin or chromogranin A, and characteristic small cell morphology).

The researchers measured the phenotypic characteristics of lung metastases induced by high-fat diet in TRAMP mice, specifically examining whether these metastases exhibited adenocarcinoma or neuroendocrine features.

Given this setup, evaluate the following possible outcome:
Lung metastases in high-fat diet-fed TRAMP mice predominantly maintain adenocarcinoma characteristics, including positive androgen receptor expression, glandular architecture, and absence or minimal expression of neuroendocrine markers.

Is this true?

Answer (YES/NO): NO